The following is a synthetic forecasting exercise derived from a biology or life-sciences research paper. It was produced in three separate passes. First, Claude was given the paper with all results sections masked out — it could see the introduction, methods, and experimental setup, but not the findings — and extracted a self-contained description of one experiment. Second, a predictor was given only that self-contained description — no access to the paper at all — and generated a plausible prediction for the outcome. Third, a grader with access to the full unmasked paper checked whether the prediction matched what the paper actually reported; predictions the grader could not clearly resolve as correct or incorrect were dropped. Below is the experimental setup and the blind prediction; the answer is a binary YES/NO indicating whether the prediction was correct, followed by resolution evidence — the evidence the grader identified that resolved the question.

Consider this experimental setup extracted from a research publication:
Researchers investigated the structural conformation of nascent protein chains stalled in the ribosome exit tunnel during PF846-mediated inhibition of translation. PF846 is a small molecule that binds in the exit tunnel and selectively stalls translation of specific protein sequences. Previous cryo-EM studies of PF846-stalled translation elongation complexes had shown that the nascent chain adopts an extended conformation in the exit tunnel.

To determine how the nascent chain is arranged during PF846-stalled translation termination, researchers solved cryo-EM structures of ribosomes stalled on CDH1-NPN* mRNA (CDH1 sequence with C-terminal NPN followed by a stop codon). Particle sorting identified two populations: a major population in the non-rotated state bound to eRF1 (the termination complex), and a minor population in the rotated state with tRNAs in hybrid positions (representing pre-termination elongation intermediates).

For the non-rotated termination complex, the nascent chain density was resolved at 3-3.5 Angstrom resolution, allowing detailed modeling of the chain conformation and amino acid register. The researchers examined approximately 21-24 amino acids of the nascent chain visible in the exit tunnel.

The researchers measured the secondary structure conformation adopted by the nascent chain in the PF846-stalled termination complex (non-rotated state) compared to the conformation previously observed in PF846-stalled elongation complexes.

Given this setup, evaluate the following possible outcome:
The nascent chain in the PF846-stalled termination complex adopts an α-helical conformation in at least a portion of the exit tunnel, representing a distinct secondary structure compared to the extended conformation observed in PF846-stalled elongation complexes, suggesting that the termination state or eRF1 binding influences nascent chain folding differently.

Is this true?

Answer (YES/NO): YES